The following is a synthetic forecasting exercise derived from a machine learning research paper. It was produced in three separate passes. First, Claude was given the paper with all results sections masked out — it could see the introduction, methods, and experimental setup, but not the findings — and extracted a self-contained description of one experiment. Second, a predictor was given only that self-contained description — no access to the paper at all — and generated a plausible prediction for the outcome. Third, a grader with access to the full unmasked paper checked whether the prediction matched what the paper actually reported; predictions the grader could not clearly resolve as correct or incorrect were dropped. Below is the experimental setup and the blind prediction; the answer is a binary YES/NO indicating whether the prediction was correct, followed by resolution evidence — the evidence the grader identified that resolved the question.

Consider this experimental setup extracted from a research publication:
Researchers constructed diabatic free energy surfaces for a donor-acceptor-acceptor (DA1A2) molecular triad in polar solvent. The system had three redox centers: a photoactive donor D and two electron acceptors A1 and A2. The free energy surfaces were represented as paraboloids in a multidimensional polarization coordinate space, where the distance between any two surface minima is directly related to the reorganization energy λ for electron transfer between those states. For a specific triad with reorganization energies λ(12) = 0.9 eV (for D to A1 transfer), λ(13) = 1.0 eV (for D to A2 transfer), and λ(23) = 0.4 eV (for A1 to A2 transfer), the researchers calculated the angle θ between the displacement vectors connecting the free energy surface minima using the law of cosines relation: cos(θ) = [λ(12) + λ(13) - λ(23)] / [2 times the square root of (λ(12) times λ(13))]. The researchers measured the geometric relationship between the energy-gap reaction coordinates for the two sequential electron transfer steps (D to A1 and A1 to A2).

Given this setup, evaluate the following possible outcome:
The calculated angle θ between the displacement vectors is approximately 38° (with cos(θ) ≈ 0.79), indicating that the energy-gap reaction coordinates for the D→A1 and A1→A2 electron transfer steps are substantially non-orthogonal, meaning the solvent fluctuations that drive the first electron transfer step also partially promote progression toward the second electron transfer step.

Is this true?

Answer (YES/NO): YES